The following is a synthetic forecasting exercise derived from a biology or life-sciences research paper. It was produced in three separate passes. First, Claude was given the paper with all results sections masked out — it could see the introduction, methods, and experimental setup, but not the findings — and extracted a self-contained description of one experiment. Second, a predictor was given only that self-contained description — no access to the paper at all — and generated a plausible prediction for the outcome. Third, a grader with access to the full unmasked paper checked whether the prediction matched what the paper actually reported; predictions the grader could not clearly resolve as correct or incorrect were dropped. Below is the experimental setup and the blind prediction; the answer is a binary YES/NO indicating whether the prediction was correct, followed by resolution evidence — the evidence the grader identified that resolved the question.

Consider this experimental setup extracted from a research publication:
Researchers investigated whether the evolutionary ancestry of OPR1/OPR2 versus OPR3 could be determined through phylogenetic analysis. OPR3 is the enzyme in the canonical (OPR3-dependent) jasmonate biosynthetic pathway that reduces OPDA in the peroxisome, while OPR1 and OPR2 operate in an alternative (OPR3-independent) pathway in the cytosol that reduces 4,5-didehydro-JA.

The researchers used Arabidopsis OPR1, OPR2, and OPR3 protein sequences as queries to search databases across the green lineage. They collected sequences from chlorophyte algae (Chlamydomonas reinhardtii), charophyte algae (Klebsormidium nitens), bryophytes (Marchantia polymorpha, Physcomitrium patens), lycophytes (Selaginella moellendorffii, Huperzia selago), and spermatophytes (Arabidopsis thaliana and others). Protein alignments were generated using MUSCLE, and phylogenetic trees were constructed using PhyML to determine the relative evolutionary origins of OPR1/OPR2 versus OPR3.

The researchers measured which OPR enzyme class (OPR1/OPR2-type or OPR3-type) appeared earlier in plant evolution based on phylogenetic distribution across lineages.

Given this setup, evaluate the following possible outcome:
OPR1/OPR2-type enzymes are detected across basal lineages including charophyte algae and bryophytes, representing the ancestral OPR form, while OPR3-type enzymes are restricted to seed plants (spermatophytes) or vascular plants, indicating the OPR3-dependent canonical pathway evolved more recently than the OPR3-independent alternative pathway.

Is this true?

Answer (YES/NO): NO